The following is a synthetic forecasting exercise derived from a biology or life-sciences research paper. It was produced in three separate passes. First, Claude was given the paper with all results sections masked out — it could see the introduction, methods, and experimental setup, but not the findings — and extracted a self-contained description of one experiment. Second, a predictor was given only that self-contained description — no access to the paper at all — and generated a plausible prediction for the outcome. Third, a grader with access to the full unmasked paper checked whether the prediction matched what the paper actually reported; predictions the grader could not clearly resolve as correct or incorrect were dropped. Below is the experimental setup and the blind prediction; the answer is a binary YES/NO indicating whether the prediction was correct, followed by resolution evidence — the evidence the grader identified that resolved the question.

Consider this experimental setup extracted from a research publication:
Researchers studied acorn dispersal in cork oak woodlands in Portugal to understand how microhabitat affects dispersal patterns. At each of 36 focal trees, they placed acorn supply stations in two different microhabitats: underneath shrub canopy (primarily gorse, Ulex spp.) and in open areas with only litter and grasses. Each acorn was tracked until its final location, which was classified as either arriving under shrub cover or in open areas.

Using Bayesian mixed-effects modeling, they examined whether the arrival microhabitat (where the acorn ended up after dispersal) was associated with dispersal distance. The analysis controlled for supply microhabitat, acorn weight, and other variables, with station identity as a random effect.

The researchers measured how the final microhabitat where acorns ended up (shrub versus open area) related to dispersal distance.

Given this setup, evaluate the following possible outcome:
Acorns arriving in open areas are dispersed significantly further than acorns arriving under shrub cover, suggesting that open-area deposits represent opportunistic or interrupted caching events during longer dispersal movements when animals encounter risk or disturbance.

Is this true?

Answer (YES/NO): YES